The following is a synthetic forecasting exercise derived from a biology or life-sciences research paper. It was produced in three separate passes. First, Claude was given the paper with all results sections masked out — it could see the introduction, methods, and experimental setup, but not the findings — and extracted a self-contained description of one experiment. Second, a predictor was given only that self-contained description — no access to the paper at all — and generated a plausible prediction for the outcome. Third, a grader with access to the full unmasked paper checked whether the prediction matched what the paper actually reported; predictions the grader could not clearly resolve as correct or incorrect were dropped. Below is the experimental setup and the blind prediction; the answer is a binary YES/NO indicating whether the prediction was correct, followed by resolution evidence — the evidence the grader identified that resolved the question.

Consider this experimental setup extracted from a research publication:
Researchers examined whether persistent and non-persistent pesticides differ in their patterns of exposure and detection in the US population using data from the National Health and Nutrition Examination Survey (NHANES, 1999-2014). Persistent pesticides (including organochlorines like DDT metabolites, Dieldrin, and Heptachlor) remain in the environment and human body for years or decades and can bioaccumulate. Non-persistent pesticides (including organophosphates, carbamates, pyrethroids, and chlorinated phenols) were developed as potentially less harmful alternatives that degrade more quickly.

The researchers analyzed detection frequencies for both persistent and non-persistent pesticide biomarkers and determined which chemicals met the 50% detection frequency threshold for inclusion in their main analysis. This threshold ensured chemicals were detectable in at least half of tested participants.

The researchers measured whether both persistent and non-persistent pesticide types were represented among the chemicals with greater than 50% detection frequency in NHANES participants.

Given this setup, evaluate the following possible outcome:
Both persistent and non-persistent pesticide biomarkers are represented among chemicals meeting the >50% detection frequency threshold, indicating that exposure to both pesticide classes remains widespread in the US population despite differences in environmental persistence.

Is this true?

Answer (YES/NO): YES